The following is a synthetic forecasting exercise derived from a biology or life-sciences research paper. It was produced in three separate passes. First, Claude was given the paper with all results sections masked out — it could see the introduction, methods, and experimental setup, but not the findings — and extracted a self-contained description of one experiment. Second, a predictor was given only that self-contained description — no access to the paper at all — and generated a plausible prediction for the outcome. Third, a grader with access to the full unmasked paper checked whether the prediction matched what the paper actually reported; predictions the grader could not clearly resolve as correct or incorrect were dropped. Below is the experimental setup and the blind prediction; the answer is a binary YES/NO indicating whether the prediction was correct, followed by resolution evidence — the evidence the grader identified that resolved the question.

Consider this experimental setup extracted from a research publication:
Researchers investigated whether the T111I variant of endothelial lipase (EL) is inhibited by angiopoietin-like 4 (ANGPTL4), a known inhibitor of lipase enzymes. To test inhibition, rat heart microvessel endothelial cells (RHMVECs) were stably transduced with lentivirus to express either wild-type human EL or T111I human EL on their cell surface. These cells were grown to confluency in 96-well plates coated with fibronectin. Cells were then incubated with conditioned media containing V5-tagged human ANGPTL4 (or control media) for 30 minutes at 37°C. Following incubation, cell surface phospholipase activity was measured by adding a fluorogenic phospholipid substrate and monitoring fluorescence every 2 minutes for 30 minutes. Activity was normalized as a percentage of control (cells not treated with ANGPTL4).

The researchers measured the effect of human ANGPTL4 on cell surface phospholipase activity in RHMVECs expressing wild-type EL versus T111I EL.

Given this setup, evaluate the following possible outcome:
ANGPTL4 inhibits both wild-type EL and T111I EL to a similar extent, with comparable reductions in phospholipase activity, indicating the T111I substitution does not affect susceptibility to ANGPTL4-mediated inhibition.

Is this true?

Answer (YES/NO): NO